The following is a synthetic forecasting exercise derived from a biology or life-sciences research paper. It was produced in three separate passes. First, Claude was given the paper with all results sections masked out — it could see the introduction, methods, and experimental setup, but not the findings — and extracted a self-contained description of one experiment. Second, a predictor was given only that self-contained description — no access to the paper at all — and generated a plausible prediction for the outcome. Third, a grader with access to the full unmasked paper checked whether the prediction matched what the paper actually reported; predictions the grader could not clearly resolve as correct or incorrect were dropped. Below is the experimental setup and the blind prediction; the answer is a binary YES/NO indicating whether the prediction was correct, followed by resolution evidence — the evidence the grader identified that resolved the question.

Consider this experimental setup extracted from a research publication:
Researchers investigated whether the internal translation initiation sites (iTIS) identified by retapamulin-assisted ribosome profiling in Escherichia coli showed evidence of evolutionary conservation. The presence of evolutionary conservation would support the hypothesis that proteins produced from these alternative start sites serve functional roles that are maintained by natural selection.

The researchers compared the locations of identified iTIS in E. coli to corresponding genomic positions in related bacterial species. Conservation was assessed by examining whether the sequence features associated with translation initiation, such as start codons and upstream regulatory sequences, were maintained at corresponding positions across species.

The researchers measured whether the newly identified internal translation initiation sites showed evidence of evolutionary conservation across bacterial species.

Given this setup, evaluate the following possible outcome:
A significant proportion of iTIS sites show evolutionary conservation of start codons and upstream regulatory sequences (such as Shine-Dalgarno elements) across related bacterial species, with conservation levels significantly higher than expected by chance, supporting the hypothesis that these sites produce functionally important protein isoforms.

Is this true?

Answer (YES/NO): NO